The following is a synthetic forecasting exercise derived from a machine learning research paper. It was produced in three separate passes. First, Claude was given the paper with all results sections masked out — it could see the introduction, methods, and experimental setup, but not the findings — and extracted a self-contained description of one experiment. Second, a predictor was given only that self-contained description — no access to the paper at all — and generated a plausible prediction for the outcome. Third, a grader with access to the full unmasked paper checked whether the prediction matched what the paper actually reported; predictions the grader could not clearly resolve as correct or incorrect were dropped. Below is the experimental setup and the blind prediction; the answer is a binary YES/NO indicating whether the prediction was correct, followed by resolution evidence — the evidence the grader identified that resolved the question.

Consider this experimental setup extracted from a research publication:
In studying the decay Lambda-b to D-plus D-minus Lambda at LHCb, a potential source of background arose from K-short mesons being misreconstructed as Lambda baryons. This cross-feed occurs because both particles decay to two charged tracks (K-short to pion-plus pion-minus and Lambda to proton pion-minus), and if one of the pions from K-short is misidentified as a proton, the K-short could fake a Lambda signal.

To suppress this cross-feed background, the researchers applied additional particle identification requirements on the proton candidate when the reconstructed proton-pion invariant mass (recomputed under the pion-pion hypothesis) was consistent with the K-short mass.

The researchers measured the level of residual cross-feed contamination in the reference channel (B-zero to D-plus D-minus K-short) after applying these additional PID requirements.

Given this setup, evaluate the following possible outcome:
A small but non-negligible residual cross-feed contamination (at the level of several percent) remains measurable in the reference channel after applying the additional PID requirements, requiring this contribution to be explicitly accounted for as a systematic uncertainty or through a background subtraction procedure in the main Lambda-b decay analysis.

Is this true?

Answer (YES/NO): NO